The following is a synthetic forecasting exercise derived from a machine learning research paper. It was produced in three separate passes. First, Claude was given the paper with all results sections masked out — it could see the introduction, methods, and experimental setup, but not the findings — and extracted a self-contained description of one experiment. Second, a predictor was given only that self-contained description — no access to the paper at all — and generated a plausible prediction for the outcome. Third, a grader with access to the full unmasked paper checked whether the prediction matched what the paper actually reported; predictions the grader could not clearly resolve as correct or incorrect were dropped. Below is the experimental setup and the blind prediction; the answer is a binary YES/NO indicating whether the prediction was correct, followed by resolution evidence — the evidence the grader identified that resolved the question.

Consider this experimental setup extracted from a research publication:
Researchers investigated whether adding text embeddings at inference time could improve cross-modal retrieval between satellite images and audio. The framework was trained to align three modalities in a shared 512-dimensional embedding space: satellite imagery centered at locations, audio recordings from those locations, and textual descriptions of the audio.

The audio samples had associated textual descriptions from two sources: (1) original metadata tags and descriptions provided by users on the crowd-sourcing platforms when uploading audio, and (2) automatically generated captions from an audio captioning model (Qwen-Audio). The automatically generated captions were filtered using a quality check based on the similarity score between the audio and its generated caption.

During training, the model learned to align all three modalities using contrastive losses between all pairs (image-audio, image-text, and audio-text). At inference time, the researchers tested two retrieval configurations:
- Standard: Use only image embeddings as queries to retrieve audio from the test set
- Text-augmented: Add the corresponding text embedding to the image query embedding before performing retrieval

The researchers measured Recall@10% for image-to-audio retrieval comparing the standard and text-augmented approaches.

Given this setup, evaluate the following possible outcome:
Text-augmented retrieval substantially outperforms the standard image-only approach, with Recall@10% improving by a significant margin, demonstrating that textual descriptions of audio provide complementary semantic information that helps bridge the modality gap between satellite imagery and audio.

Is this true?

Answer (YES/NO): YES